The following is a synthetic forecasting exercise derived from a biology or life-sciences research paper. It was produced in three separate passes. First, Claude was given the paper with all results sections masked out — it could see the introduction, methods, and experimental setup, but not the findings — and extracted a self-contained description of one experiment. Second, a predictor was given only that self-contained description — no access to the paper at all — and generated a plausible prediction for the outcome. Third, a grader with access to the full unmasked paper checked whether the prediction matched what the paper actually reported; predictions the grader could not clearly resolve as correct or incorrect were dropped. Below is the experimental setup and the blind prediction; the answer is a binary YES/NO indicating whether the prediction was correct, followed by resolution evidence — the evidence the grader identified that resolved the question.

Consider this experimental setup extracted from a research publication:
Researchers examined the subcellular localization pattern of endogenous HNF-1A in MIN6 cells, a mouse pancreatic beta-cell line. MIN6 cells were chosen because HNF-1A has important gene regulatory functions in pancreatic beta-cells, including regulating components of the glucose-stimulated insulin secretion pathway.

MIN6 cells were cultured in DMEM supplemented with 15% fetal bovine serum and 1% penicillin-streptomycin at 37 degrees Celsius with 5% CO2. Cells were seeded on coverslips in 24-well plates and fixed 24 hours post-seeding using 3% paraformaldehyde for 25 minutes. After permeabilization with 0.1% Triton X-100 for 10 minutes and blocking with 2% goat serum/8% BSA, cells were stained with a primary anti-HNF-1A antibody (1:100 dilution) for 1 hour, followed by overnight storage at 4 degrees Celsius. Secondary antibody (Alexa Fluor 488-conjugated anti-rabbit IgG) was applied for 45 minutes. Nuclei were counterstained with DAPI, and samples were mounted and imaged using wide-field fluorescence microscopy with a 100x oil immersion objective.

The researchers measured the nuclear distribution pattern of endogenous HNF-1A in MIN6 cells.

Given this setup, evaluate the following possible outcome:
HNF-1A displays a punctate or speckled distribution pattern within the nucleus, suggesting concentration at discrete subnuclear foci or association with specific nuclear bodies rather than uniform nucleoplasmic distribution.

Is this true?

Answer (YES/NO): YES